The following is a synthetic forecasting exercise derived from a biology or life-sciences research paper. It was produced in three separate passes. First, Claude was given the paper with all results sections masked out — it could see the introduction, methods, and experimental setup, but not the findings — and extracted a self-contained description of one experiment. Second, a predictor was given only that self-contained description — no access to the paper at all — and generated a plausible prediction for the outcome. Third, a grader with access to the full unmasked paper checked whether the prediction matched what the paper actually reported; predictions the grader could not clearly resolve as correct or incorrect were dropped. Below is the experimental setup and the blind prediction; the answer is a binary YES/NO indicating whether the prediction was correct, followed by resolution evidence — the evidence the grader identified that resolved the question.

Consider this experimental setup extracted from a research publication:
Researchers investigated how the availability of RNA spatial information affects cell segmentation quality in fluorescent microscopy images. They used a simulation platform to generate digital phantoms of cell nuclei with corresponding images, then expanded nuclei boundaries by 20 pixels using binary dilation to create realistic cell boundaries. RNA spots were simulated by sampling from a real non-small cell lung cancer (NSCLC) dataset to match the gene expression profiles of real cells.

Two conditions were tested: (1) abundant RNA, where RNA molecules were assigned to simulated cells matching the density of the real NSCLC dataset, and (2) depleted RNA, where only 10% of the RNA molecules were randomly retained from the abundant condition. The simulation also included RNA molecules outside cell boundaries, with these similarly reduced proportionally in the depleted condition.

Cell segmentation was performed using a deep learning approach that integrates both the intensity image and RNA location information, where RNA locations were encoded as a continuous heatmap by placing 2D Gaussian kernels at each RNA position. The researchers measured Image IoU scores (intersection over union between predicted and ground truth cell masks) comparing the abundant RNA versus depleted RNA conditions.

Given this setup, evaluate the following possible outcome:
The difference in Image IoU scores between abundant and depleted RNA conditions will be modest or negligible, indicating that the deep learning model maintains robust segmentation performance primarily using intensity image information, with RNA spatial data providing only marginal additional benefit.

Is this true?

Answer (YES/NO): NO